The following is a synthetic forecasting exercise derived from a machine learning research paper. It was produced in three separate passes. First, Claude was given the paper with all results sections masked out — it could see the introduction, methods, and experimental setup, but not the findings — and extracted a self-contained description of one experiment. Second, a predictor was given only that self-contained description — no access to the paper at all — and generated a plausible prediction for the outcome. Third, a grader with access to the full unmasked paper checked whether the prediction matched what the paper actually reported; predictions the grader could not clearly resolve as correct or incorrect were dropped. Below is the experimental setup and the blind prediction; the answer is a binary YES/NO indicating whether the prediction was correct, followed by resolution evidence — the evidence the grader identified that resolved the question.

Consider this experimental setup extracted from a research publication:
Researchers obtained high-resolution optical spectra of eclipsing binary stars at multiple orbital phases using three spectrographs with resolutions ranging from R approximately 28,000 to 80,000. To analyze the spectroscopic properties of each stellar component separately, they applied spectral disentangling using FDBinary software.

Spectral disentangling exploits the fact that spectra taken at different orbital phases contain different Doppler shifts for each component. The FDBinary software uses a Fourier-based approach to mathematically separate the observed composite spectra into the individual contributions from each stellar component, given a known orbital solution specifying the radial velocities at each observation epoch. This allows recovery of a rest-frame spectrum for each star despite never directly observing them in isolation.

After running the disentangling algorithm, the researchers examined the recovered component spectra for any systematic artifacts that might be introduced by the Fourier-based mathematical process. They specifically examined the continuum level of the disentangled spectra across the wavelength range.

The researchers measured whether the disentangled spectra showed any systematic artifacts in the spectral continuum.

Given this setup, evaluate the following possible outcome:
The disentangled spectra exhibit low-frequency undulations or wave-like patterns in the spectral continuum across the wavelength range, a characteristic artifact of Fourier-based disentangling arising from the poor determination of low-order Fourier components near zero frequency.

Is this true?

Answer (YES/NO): YES